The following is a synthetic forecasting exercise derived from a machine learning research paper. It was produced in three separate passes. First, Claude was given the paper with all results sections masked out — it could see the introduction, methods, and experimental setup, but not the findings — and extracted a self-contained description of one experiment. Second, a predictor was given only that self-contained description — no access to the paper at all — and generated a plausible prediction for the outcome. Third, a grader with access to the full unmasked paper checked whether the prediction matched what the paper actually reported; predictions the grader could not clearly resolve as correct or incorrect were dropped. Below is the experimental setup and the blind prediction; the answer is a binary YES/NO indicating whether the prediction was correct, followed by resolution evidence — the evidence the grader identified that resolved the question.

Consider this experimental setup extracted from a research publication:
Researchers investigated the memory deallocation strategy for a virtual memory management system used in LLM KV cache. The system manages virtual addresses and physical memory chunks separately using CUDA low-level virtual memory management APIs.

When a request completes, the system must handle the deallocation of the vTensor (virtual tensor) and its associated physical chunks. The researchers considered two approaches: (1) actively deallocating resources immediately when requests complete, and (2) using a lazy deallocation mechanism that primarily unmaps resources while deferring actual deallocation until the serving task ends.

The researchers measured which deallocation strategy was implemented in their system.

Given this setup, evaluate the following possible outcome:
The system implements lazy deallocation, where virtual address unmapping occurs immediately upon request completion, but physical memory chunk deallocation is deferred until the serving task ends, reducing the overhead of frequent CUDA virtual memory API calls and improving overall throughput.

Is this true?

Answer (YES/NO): YES